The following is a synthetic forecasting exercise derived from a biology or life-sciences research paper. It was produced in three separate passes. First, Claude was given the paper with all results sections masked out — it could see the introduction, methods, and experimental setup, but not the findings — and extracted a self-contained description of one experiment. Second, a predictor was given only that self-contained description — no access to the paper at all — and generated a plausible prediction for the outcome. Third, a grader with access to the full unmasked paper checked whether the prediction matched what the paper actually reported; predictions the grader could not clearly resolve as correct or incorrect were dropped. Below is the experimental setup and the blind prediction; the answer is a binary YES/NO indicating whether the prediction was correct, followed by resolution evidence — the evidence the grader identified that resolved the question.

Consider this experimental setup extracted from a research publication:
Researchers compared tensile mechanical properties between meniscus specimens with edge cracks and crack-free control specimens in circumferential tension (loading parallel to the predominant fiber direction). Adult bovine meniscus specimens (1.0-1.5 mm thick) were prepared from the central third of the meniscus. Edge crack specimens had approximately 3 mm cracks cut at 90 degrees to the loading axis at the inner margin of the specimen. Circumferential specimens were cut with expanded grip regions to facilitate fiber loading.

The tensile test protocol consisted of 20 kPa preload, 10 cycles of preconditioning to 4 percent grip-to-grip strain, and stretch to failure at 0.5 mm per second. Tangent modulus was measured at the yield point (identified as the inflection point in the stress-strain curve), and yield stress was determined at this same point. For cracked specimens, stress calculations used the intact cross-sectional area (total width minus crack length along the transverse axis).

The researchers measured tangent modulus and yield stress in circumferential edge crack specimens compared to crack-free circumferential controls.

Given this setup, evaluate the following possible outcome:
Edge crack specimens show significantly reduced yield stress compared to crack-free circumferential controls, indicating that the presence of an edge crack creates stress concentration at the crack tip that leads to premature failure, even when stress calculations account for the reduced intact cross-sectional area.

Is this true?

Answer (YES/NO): NO